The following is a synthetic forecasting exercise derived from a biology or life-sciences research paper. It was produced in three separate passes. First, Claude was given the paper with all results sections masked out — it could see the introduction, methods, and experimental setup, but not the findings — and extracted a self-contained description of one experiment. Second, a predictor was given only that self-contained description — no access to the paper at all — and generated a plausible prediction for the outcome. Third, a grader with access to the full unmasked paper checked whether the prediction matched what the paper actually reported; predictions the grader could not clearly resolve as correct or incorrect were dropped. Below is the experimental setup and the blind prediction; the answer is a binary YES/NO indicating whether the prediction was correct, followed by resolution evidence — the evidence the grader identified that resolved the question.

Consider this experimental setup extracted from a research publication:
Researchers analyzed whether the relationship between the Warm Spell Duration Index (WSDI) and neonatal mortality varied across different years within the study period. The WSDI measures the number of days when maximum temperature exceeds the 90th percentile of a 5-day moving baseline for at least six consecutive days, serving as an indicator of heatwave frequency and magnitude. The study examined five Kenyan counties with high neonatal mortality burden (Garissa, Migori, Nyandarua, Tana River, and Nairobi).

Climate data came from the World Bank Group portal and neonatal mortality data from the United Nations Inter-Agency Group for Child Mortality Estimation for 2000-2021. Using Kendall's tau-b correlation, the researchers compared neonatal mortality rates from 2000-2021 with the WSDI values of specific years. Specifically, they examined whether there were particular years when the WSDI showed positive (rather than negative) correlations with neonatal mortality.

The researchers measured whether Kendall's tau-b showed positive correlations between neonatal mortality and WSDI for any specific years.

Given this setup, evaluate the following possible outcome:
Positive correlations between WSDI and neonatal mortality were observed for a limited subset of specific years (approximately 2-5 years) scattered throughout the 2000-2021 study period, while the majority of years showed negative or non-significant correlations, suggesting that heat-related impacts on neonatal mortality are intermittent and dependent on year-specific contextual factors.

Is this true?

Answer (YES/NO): YES